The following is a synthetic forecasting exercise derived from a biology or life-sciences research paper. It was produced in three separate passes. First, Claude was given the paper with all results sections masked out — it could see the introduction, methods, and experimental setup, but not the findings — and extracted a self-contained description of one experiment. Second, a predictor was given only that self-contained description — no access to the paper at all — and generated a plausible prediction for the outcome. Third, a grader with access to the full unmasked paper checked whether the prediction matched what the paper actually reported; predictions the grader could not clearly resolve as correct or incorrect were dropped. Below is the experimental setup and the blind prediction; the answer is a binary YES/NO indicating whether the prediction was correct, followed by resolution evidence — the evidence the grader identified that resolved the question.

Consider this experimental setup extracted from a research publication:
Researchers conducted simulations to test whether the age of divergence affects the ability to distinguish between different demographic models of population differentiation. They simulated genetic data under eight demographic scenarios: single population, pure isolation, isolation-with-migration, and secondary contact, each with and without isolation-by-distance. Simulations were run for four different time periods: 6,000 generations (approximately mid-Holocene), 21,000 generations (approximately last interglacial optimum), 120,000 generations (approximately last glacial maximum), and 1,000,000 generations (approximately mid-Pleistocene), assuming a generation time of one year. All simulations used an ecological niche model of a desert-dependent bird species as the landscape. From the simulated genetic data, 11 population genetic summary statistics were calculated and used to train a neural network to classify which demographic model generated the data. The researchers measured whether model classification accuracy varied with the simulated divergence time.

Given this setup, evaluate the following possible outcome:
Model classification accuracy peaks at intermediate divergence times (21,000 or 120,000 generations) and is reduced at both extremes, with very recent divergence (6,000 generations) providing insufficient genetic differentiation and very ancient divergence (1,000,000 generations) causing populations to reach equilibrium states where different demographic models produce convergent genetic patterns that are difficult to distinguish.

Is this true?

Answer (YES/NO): NO